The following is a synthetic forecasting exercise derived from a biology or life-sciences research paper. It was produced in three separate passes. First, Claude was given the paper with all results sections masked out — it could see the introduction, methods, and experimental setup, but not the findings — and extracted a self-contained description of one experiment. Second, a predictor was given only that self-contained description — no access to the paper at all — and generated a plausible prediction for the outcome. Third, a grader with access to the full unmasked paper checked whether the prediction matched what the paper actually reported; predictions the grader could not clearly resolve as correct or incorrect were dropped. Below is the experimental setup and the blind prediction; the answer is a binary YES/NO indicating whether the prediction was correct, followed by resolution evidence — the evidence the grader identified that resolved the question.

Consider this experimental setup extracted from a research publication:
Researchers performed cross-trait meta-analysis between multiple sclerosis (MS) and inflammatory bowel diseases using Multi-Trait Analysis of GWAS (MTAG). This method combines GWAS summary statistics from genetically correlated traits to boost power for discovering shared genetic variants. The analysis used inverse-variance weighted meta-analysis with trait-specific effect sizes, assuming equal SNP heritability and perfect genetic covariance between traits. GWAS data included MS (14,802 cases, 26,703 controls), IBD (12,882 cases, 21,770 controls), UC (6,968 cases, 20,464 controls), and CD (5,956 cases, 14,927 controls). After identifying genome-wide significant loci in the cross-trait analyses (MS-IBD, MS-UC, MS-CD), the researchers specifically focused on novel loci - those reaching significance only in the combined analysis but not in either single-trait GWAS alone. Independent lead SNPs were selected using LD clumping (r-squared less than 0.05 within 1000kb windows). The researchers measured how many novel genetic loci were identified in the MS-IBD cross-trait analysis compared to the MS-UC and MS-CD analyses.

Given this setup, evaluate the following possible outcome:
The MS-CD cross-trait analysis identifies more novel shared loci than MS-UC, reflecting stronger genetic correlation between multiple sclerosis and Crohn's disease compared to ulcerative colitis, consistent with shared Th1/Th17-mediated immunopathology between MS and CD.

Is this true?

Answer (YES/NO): NO